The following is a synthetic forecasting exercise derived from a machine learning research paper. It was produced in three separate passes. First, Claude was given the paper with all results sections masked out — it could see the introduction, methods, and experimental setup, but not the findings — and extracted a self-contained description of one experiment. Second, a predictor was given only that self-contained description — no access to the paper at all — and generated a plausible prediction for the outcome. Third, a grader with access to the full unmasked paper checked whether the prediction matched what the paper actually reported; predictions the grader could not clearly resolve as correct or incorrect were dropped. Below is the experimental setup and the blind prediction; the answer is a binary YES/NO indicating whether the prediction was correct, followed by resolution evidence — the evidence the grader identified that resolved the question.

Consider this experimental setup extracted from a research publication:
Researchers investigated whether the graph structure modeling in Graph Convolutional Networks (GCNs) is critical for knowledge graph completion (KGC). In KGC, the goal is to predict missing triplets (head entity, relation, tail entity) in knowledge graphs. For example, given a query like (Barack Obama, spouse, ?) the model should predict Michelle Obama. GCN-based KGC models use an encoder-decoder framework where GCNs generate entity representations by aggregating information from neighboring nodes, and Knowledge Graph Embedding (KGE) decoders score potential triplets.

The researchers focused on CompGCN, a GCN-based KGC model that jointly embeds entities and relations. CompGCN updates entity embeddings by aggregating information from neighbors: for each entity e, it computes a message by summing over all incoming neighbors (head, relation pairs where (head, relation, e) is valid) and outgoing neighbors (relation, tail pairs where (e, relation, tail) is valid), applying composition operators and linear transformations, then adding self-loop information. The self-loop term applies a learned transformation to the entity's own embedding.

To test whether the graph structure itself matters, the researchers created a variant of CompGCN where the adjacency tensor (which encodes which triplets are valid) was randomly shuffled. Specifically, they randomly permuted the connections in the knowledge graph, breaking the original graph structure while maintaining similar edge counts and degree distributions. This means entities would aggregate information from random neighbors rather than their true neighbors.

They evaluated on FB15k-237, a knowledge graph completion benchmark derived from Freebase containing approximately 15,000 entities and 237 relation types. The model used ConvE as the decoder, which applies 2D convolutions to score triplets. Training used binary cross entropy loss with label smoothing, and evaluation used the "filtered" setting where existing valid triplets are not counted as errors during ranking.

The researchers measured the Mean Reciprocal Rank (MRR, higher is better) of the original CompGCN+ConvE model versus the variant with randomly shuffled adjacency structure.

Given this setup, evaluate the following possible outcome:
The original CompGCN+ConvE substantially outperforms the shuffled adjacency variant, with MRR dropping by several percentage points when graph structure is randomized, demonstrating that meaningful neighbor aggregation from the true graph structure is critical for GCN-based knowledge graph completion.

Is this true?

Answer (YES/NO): NO